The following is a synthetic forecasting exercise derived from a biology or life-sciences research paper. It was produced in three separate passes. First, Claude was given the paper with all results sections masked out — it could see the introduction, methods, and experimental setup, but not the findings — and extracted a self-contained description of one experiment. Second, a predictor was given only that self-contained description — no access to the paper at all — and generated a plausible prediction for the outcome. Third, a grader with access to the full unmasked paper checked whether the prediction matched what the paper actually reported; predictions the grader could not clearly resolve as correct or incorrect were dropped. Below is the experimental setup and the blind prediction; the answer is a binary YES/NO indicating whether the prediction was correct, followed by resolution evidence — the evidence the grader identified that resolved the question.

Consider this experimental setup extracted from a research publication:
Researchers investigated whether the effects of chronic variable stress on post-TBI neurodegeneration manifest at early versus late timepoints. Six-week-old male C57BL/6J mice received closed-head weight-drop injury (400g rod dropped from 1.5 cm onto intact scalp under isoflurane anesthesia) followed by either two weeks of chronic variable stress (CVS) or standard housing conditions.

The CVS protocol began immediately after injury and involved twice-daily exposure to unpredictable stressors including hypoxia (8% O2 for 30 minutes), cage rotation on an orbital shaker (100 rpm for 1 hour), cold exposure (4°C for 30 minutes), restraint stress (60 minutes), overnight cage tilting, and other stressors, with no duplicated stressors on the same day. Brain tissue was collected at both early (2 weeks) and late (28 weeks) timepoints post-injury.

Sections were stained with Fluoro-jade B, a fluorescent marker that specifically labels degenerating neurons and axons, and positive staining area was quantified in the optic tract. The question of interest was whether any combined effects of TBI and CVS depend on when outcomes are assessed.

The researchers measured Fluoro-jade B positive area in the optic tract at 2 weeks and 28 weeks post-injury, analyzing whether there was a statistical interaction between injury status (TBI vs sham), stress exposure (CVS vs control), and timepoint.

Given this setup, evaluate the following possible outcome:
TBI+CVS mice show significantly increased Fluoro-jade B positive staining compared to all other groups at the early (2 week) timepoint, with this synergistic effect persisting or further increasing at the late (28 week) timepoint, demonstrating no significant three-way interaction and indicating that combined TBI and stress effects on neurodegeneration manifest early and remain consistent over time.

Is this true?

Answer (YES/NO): NO